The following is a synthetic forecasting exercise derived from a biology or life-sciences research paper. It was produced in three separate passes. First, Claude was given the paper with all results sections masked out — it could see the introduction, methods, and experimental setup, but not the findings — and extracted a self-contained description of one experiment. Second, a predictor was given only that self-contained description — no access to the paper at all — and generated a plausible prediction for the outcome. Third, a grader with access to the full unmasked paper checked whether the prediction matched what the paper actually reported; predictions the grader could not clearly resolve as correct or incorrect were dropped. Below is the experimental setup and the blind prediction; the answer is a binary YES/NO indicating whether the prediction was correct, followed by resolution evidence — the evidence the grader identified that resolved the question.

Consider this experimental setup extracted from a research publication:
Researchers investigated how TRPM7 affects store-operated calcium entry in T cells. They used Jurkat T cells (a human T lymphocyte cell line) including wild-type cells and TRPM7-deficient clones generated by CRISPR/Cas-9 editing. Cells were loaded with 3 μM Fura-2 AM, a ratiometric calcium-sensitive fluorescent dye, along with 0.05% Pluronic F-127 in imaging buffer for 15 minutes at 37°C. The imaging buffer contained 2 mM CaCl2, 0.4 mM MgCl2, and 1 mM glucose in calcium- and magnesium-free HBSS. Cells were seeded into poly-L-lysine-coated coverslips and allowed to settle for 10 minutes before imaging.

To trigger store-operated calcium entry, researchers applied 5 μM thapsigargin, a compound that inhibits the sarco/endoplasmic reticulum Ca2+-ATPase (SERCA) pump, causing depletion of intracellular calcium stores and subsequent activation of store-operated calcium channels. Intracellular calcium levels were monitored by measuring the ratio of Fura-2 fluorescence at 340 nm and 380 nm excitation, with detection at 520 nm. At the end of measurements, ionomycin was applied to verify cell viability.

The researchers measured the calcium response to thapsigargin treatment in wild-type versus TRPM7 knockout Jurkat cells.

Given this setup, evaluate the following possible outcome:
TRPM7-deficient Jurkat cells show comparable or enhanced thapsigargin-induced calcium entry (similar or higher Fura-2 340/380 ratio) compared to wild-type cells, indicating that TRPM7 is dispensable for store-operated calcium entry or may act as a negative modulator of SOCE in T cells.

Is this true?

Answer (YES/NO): NO